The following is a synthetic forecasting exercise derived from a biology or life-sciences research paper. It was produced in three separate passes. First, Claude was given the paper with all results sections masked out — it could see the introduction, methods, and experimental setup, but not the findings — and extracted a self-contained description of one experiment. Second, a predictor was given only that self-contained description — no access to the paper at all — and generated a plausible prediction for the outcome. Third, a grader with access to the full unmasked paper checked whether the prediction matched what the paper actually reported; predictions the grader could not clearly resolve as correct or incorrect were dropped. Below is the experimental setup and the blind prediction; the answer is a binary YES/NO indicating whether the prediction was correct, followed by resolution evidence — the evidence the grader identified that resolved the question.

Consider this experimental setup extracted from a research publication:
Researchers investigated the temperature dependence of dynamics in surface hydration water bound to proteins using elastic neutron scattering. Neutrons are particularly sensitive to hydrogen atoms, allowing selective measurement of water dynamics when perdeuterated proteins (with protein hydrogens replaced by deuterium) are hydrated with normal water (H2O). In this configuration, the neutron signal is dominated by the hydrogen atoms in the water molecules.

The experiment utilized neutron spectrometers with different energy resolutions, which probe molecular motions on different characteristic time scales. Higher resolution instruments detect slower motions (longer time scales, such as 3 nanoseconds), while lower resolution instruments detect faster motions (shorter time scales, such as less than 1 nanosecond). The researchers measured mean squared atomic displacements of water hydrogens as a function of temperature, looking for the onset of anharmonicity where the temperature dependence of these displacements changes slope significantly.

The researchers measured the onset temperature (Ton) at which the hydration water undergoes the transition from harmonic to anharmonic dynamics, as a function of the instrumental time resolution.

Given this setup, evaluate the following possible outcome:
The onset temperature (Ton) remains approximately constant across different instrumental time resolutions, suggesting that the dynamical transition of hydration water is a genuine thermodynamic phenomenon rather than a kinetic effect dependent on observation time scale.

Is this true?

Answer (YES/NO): NO